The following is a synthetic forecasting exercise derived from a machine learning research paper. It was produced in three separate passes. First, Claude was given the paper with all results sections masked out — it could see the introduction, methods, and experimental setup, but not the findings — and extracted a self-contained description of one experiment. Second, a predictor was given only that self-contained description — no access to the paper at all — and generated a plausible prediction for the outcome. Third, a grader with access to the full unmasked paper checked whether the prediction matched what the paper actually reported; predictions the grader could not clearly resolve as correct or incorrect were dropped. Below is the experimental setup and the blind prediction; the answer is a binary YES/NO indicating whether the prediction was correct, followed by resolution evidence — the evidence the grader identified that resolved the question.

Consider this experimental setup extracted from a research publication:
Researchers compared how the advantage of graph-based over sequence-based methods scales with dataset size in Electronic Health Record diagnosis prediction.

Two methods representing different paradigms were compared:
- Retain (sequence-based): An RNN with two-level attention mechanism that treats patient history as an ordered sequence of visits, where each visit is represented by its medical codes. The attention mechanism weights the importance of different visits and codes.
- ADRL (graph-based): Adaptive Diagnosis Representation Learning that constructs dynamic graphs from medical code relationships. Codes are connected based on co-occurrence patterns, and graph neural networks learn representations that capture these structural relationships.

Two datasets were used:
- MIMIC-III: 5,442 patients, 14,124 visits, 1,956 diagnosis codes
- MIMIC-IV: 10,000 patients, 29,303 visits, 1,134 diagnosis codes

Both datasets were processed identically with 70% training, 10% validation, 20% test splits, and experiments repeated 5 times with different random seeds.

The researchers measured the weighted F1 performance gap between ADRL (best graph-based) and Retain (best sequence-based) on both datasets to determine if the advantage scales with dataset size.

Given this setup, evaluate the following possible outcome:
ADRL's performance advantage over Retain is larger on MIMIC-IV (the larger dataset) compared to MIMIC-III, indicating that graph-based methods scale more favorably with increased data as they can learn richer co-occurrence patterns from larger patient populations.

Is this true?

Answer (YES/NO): YES